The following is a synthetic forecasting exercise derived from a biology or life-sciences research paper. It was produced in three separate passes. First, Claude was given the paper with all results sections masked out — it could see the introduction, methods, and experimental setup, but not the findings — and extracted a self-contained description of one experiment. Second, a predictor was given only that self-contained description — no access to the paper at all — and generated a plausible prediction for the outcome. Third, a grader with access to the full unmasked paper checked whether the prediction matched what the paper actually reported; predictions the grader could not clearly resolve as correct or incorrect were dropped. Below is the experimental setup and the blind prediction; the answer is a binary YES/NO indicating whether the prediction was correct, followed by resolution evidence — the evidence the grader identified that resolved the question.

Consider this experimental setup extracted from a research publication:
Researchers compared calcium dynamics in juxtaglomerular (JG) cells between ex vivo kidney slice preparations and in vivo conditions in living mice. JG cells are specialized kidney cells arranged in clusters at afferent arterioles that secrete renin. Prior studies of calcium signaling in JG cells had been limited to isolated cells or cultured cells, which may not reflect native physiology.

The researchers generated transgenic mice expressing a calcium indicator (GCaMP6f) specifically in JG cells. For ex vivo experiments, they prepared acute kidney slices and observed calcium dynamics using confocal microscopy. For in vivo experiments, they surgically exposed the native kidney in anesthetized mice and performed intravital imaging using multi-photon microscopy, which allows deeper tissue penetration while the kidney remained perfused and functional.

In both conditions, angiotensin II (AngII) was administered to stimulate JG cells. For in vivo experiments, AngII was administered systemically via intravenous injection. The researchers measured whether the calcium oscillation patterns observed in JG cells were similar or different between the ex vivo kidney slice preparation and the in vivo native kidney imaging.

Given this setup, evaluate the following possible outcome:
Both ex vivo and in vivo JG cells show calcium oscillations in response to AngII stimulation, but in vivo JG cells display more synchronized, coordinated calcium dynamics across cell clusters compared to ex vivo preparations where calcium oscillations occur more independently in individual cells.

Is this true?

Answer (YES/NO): NO